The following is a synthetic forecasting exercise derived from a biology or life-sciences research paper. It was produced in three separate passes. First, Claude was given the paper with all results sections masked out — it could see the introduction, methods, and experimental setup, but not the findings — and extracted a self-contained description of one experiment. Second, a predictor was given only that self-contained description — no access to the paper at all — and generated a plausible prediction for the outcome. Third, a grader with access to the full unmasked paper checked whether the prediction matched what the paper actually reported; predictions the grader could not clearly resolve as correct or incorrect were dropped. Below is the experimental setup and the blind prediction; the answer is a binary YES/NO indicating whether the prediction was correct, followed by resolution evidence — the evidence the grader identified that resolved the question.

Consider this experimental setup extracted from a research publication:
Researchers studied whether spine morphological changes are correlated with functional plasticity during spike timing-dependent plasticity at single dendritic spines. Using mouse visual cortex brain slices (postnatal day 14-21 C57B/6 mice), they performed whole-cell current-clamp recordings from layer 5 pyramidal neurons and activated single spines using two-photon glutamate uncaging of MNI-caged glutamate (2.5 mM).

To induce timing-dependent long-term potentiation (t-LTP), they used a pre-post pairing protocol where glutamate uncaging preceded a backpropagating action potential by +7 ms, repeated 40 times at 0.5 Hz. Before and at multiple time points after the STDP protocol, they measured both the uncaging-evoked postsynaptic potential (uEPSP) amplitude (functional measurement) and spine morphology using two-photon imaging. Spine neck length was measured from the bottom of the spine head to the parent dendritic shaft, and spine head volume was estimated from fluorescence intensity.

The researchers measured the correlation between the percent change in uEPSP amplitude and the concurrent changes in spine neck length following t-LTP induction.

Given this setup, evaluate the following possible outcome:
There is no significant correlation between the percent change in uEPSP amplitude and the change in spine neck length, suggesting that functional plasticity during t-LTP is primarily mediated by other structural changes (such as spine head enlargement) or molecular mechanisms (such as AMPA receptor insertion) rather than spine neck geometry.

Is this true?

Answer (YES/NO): NO